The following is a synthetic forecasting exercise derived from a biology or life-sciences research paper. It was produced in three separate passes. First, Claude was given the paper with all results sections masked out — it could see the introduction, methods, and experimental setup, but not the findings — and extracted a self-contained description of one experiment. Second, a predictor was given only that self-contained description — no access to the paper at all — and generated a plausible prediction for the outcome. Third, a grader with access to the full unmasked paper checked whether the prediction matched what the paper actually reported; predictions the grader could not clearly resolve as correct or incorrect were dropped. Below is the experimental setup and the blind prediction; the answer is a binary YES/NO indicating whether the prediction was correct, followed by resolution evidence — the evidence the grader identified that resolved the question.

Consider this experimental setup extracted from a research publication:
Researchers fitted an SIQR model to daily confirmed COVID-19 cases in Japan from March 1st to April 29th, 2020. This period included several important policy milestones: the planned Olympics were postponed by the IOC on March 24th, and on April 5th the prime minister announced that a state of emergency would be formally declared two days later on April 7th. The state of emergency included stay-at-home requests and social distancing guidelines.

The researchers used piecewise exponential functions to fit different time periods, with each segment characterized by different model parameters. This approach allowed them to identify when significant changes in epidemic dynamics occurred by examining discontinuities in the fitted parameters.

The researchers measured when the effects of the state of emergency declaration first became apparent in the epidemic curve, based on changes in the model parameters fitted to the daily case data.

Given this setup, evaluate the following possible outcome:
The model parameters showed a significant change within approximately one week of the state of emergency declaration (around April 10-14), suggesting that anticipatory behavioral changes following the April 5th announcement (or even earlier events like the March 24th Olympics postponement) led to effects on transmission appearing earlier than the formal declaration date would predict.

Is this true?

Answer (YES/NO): NO